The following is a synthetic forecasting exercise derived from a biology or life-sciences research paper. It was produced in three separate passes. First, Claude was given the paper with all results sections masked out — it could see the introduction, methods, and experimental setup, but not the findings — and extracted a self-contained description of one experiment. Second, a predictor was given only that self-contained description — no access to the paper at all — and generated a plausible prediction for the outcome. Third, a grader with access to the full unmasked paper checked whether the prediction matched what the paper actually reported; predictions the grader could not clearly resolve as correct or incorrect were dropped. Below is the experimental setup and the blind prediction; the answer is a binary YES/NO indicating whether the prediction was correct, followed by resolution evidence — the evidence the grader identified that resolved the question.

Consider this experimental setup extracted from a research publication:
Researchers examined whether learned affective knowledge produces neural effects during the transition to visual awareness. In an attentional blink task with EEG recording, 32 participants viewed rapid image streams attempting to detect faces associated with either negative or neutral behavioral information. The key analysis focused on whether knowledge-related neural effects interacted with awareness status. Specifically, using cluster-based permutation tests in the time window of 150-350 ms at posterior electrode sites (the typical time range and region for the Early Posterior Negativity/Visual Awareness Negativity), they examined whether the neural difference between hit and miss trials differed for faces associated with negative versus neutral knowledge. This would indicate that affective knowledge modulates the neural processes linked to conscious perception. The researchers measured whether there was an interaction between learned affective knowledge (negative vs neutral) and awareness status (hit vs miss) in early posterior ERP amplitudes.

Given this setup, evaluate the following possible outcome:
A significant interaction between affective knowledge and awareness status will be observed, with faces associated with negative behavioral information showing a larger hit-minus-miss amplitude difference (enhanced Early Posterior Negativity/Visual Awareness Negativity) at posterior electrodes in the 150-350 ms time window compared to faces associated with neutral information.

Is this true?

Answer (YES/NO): YES